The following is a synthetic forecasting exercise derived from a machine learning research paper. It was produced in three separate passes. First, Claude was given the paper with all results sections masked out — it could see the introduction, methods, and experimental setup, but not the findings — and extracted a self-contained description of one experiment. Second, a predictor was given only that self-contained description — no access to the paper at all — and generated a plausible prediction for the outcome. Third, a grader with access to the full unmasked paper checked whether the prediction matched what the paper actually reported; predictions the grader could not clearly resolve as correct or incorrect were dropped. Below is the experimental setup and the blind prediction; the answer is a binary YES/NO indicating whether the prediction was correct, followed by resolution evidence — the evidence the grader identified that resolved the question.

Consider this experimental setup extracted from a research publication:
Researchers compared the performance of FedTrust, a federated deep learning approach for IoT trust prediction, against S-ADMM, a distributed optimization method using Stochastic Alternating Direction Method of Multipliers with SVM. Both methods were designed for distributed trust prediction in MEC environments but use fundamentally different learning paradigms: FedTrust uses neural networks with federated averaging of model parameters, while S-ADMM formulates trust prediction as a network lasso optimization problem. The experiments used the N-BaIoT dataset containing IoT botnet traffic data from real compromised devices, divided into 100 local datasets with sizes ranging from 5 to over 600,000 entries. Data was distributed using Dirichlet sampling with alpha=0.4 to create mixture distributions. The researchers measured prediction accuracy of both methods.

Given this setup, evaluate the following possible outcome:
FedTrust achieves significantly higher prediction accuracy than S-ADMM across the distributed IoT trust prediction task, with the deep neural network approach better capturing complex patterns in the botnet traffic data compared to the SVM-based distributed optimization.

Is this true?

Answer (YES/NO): NO